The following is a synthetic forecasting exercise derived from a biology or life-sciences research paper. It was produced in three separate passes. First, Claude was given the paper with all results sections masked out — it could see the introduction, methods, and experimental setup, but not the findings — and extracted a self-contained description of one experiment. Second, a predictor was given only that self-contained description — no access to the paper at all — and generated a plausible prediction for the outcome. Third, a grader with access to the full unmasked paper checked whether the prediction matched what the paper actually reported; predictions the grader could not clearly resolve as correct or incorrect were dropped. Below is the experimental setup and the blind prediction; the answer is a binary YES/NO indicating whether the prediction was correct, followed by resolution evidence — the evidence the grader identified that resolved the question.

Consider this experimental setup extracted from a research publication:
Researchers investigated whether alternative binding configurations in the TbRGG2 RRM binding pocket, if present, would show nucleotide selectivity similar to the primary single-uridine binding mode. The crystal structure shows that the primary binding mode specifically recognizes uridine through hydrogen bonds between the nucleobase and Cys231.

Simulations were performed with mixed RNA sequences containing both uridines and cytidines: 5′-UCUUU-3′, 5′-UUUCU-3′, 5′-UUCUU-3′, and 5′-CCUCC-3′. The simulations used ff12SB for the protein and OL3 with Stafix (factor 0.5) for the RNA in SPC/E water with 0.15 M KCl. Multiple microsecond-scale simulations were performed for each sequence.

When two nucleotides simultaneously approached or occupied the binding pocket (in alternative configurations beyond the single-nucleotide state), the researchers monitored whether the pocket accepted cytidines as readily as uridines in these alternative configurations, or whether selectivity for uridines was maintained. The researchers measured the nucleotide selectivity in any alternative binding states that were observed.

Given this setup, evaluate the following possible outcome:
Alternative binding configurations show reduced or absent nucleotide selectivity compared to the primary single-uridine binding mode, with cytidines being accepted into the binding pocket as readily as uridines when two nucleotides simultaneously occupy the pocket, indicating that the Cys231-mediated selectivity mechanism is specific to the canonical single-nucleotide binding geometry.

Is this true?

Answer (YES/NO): NO